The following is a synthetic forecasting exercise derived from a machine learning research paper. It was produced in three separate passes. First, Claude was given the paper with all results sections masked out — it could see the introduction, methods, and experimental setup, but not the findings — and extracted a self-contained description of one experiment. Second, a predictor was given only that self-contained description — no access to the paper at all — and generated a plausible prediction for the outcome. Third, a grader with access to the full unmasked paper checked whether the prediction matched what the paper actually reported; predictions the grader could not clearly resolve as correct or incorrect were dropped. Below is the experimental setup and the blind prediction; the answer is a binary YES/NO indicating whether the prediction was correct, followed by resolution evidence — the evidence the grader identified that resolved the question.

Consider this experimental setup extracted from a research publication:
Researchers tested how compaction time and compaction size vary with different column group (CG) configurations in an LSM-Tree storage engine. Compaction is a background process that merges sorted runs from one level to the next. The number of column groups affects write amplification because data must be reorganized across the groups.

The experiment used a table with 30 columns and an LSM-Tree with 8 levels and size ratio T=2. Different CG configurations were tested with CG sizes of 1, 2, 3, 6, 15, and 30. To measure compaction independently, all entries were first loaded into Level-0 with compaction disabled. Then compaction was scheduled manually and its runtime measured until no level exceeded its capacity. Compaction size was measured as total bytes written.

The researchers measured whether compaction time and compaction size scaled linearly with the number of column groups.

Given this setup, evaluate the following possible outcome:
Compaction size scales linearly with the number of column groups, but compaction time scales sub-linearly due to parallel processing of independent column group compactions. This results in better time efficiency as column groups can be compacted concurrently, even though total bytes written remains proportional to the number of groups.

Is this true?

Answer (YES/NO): NO